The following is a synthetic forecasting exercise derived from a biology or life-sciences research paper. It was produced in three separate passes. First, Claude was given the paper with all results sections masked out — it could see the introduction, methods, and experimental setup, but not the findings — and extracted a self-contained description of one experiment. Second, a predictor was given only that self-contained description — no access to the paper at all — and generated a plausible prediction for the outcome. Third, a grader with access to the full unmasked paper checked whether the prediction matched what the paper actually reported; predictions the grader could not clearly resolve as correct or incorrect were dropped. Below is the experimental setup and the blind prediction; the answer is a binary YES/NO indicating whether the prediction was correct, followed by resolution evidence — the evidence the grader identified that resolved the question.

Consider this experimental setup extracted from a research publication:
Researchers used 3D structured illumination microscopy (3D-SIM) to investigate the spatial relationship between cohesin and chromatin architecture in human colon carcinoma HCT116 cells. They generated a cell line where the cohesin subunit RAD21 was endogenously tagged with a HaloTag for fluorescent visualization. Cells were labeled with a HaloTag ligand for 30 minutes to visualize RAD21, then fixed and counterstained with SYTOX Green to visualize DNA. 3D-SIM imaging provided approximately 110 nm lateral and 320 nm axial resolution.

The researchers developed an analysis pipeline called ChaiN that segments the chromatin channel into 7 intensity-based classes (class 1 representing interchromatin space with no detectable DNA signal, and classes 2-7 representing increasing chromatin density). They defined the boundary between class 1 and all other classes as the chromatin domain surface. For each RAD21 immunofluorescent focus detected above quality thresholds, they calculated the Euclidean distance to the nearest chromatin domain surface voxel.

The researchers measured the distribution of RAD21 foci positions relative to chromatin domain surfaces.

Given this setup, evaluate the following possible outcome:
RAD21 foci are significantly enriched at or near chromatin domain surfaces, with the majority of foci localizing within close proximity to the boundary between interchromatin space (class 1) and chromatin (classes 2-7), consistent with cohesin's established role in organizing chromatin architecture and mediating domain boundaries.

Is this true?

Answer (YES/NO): YES